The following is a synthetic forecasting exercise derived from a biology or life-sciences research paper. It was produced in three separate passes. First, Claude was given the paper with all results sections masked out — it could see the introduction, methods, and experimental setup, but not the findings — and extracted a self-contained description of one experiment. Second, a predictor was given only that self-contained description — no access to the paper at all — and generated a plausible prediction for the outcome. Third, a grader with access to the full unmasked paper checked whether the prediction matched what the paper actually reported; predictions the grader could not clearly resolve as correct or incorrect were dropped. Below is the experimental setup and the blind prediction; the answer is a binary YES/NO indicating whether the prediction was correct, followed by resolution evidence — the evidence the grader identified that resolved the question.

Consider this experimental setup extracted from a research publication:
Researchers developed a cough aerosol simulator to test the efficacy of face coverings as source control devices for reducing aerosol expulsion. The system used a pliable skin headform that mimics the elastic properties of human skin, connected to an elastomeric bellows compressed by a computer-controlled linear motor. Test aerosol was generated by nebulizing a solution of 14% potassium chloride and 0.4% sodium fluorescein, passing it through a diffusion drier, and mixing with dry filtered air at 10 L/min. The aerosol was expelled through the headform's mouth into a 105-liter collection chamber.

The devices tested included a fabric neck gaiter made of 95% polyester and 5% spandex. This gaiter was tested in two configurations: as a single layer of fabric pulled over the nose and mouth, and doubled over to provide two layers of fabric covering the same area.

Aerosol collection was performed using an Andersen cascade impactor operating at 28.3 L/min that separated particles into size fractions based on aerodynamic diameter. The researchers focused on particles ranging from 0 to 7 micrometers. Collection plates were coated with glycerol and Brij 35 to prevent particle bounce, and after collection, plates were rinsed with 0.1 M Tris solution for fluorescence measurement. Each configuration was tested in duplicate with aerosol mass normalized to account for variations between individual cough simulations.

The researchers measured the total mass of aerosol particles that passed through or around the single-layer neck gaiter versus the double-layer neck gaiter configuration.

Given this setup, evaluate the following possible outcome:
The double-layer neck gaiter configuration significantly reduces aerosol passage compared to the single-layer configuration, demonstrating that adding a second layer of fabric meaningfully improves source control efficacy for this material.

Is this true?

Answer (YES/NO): NO